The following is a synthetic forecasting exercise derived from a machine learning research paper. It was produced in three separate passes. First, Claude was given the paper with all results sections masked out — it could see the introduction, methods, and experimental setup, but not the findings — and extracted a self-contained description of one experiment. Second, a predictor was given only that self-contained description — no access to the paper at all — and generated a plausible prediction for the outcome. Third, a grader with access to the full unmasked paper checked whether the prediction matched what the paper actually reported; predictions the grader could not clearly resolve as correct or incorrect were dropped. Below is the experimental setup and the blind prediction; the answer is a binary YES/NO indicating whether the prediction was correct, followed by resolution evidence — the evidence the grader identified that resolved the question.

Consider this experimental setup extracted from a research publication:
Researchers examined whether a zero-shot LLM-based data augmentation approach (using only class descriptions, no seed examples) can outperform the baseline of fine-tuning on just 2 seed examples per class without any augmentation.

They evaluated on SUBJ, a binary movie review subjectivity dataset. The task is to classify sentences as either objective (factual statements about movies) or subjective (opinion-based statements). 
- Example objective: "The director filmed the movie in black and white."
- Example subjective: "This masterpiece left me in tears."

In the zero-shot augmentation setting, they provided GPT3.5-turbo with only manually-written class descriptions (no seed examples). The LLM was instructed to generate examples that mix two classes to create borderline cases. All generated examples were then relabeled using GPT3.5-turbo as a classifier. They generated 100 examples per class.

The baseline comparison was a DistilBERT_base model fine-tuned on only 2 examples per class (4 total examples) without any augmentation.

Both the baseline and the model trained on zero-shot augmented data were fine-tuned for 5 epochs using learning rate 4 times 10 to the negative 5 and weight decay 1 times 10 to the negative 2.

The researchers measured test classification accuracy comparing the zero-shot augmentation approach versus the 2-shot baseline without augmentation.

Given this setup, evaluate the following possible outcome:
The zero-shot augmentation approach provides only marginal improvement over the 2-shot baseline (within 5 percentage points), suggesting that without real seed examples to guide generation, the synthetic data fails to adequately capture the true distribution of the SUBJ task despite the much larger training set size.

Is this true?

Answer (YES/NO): NO